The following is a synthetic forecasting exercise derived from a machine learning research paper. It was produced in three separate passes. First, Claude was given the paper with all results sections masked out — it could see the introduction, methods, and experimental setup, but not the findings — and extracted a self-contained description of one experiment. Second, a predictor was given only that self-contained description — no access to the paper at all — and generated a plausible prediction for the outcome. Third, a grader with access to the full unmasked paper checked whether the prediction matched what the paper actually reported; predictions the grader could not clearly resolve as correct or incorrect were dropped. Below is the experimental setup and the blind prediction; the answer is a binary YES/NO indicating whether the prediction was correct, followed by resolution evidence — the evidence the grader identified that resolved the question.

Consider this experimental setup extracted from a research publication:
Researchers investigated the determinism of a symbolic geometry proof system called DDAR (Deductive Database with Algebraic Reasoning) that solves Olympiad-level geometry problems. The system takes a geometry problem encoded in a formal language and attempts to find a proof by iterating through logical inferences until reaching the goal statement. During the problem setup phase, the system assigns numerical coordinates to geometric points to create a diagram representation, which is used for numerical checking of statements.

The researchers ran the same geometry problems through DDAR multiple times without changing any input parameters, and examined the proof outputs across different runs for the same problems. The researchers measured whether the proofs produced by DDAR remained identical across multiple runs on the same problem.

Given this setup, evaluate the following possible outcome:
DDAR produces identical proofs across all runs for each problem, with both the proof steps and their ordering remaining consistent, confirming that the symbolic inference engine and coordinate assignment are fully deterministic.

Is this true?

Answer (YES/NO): NO